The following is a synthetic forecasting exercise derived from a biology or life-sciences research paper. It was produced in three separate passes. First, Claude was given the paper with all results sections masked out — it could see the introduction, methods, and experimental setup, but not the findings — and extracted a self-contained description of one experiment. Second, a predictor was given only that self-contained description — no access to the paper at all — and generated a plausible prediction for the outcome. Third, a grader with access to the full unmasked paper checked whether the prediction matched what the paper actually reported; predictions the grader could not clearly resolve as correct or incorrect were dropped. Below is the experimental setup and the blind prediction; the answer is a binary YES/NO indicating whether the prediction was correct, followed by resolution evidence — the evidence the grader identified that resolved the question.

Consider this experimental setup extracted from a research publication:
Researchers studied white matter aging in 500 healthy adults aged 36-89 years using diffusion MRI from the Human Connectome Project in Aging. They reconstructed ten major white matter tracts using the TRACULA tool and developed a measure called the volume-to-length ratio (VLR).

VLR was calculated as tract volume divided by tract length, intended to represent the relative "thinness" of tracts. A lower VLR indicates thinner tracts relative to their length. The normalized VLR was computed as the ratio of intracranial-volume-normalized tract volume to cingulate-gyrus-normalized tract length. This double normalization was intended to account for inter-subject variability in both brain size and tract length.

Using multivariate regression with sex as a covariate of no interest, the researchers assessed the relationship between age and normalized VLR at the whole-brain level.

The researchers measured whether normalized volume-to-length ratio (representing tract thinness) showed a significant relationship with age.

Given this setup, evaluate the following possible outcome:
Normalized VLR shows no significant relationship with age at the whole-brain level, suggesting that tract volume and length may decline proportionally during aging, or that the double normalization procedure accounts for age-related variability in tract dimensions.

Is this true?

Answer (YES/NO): NO